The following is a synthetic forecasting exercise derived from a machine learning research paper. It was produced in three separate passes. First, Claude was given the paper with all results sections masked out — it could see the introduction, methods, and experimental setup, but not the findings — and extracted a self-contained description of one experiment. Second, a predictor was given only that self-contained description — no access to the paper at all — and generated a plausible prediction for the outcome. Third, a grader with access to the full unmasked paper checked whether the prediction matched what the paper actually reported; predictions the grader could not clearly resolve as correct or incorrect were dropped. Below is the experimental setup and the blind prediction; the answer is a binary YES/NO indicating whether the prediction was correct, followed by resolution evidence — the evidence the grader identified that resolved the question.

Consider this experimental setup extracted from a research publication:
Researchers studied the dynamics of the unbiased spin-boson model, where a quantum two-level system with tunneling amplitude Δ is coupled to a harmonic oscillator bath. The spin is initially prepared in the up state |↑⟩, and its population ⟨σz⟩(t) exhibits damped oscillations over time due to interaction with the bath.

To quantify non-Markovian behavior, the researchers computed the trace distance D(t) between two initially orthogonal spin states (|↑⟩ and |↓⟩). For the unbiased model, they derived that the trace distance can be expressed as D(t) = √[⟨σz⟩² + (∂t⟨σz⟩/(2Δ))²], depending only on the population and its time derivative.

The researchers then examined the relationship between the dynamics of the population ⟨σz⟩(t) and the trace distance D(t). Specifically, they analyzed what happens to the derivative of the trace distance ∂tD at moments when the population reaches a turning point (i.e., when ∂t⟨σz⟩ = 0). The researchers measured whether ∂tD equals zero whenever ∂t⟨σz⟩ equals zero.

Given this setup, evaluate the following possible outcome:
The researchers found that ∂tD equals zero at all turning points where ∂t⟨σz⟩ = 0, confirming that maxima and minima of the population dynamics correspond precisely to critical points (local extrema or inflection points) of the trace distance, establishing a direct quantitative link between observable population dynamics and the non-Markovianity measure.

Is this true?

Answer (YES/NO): YES